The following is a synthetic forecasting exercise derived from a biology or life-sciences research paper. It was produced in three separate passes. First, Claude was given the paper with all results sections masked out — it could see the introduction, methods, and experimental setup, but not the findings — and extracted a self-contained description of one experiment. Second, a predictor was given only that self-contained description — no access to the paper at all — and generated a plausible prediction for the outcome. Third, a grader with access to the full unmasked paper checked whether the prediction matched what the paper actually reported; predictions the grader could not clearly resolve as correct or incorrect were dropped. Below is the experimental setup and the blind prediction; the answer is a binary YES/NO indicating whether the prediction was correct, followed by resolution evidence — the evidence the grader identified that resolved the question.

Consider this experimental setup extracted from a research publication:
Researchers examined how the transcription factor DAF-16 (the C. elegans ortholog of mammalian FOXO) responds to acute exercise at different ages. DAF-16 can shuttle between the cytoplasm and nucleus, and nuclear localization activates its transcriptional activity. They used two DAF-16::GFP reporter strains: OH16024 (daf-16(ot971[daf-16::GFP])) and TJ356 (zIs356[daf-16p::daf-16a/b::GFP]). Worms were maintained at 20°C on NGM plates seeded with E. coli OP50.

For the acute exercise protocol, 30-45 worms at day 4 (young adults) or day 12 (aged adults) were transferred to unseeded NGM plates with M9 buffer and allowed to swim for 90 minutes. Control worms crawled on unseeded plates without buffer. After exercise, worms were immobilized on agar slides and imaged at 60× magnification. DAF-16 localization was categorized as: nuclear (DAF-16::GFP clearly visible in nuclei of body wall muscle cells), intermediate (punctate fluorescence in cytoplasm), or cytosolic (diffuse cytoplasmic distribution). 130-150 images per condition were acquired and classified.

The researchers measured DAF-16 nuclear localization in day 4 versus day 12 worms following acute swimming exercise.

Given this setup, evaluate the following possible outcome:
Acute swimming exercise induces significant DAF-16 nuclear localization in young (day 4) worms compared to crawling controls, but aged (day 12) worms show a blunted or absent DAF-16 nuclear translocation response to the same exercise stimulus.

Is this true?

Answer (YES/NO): YES